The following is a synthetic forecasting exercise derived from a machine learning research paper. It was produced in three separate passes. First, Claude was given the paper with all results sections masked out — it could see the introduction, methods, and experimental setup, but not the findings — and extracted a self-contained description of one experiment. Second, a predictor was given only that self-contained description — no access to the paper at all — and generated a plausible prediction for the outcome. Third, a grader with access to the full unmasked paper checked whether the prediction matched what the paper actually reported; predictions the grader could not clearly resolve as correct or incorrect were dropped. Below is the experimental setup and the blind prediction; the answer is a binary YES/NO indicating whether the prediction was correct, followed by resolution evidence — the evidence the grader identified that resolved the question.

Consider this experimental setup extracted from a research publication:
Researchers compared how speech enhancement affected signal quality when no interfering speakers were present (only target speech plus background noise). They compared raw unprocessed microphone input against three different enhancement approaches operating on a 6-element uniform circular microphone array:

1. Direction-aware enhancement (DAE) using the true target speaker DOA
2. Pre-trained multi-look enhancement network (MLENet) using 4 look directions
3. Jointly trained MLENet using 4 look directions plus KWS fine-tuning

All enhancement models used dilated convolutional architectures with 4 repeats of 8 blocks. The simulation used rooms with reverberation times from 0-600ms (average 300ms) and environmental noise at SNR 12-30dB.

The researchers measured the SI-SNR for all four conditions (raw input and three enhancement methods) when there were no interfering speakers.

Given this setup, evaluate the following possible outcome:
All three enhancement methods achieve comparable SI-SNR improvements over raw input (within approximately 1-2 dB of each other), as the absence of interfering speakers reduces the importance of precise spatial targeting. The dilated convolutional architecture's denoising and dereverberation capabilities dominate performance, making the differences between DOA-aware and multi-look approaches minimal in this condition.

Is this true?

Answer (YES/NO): NO